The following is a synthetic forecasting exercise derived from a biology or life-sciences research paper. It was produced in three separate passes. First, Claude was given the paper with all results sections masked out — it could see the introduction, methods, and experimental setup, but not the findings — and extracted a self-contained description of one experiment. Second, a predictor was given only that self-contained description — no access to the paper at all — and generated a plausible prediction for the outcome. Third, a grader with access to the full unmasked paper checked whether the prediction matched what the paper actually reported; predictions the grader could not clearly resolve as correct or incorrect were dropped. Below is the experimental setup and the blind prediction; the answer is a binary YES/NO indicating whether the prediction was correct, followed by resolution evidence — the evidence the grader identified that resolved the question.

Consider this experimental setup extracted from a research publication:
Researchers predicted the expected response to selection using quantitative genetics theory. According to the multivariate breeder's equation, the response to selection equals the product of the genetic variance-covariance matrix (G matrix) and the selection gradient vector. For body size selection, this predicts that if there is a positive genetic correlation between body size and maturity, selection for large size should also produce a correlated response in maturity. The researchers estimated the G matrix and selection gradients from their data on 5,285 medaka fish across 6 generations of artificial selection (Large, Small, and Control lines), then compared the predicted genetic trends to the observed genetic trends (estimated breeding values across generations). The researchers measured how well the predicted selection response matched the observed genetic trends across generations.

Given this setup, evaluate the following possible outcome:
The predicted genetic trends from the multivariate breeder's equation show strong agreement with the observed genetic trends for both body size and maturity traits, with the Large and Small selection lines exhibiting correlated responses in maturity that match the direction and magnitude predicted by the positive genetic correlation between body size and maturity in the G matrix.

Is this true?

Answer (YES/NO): NO